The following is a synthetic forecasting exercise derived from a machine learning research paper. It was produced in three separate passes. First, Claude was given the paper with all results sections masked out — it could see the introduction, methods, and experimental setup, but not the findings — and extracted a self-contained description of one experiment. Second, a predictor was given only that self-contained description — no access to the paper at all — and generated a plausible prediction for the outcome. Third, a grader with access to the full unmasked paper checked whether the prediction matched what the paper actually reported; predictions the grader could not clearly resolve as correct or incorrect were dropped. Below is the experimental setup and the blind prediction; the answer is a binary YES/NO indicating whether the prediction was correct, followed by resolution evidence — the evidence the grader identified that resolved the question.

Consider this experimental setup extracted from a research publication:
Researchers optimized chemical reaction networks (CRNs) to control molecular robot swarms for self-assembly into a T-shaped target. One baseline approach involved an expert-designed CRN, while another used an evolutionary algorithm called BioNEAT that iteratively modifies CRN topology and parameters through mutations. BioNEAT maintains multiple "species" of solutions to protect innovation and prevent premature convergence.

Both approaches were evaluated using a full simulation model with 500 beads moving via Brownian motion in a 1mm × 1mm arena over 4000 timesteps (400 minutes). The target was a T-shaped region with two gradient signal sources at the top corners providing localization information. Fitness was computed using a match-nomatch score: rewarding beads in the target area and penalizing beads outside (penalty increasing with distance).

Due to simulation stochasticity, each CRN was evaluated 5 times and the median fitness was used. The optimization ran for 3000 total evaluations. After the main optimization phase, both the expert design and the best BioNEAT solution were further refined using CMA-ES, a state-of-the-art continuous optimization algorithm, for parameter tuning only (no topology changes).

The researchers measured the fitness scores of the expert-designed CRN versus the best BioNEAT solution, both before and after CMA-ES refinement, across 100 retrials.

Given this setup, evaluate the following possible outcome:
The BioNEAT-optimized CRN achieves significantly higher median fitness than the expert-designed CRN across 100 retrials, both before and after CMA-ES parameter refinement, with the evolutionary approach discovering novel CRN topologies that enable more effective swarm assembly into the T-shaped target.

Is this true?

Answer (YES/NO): NO